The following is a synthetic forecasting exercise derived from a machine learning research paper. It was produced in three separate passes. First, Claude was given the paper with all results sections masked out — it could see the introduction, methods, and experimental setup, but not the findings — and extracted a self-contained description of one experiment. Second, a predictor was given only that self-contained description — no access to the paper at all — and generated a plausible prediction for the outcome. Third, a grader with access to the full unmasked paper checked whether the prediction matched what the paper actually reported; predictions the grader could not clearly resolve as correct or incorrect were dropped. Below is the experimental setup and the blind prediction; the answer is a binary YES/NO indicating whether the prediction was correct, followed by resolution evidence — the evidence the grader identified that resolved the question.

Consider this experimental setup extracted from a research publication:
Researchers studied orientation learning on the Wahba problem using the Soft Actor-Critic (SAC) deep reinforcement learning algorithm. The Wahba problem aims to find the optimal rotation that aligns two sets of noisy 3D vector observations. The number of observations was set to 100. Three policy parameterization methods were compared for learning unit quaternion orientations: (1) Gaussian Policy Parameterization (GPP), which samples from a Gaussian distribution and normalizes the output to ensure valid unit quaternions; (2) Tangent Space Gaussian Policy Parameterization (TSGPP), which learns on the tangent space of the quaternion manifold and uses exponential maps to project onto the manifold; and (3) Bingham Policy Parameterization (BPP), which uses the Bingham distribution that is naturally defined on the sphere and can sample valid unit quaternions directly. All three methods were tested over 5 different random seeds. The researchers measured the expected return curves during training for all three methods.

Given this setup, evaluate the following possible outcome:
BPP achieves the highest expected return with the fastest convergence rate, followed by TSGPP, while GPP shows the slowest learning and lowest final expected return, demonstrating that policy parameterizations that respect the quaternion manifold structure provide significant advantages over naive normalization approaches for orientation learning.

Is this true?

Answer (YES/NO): NO